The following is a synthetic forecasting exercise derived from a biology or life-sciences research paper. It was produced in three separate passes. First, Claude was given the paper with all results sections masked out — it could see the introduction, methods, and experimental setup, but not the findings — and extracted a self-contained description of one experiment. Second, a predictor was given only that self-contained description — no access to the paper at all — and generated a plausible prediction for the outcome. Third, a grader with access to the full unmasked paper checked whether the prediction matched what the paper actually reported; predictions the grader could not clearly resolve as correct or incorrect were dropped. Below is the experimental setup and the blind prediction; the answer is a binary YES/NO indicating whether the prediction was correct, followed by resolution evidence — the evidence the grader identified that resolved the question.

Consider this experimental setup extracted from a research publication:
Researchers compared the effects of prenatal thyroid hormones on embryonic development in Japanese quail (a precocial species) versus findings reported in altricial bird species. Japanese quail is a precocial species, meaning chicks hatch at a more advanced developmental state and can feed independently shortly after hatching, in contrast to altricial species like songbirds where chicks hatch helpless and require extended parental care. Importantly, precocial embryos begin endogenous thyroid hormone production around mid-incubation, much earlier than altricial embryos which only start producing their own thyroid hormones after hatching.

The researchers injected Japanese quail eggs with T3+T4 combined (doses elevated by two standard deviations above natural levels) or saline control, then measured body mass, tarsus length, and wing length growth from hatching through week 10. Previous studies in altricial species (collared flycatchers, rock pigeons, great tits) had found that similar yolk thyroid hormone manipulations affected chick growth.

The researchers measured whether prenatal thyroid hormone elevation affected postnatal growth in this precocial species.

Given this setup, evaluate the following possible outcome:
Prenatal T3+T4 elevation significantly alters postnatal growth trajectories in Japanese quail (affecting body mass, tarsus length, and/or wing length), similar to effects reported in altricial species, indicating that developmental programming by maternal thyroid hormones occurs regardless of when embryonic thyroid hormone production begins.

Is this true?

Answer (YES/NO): NO